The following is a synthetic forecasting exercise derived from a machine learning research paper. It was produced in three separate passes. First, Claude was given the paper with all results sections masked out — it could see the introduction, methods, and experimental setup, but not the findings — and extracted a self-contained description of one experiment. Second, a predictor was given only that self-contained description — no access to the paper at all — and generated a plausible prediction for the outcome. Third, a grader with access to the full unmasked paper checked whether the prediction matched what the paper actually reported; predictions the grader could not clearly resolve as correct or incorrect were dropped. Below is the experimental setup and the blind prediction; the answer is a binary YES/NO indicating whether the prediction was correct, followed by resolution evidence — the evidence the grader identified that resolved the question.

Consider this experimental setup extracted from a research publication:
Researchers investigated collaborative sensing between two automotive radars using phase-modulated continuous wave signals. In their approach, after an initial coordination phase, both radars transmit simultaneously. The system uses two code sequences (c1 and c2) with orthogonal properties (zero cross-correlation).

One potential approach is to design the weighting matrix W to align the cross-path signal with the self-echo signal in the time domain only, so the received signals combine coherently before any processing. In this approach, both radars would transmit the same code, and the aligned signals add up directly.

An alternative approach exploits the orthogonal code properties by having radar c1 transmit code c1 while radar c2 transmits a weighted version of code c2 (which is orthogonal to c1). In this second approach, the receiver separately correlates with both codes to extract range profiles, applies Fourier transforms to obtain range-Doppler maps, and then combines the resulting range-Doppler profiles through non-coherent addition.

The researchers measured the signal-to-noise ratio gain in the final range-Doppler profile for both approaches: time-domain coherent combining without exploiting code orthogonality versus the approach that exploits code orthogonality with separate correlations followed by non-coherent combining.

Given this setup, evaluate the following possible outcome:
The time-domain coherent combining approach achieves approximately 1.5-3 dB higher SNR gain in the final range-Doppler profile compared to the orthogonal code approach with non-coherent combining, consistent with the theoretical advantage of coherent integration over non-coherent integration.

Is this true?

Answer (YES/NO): NO